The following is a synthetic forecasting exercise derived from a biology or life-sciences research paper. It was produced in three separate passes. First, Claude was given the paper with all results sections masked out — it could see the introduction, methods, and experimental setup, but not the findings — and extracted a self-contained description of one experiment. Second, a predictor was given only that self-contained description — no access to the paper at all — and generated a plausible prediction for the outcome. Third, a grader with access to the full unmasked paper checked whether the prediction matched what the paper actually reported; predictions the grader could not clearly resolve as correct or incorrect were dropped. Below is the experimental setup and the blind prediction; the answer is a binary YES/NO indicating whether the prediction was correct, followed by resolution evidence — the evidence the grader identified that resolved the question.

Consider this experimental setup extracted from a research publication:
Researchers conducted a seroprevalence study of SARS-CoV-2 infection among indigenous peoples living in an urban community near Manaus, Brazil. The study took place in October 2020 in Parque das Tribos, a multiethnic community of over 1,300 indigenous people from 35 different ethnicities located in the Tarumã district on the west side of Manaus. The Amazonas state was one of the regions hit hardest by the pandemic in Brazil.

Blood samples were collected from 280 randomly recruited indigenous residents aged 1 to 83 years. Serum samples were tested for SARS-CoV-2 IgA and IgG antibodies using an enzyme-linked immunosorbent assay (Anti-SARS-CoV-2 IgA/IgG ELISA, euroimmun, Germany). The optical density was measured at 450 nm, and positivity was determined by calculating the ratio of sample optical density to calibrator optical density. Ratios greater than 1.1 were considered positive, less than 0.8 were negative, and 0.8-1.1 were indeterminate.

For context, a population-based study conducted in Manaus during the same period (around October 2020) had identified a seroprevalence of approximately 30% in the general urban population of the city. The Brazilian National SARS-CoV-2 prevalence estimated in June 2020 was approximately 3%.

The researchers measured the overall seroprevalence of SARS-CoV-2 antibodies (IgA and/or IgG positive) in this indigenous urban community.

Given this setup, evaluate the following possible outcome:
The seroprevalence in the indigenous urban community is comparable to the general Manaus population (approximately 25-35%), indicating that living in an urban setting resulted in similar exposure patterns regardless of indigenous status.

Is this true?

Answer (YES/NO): NO